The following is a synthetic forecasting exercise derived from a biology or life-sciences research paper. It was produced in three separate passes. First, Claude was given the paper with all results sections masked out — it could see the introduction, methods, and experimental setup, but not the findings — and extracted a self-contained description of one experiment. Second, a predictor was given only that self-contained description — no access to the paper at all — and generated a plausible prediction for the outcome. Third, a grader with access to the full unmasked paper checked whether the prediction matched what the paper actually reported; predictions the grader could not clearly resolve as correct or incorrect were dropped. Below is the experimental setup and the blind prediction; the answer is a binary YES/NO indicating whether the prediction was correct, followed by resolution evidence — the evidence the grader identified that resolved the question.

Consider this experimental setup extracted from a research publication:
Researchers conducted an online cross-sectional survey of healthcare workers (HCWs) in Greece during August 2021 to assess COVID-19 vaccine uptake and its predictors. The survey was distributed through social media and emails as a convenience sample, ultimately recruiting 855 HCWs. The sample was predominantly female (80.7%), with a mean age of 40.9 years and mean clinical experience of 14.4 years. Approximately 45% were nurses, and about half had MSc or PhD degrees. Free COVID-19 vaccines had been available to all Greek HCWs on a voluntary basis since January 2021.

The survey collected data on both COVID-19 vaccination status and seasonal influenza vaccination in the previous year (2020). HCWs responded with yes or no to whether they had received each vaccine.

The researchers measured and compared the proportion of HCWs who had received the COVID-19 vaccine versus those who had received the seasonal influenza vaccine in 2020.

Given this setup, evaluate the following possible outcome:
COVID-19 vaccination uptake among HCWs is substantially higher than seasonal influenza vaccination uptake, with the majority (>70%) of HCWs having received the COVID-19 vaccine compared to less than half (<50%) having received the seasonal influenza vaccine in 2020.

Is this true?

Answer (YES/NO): NO